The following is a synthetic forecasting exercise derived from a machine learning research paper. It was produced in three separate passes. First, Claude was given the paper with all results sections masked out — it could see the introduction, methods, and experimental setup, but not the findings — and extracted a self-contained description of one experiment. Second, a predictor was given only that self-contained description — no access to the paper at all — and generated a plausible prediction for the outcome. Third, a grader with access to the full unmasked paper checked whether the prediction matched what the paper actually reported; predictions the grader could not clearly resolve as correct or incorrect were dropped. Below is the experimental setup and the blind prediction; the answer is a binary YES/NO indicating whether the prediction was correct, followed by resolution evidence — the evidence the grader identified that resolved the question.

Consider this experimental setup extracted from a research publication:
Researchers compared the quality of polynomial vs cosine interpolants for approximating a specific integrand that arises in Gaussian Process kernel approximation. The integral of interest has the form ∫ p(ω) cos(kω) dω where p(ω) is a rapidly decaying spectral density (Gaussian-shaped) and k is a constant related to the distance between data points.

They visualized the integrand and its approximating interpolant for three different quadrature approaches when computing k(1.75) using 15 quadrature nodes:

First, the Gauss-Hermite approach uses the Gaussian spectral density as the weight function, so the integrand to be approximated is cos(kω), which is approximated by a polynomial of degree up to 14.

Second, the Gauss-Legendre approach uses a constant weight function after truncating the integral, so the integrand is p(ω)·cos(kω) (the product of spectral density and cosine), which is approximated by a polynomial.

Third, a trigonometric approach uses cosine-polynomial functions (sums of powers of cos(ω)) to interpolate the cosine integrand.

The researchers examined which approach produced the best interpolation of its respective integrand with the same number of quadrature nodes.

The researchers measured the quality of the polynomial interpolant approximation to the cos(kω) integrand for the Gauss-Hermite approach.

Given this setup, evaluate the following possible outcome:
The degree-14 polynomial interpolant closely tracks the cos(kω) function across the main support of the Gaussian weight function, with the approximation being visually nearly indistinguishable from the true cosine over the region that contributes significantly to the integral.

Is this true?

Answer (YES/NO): NO